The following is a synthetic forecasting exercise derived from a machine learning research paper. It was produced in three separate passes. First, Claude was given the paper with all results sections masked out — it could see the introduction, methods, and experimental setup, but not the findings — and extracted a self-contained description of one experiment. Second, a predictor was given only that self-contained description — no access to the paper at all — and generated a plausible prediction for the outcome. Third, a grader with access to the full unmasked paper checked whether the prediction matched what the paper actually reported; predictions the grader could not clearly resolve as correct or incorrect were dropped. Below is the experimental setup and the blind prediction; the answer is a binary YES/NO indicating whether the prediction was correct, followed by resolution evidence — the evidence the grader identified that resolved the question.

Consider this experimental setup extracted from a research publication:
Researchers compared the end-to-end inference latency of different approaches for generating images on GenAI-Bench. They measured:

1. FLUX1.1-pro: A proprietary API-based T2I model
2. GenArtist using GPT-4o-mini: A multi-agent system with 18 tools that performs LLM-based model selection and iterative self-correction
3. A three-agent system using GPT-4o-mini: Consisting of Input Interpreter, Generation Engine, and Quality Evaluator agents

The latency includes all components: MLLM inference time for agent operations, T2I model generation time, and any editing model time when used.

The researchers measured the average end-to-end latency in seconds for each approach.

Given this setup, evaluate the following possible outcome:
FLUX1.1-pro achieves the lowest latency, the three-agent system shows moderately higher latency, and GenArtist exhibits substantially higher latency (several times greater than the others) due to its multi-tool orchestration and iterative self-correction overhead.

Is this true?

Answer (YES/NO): NO